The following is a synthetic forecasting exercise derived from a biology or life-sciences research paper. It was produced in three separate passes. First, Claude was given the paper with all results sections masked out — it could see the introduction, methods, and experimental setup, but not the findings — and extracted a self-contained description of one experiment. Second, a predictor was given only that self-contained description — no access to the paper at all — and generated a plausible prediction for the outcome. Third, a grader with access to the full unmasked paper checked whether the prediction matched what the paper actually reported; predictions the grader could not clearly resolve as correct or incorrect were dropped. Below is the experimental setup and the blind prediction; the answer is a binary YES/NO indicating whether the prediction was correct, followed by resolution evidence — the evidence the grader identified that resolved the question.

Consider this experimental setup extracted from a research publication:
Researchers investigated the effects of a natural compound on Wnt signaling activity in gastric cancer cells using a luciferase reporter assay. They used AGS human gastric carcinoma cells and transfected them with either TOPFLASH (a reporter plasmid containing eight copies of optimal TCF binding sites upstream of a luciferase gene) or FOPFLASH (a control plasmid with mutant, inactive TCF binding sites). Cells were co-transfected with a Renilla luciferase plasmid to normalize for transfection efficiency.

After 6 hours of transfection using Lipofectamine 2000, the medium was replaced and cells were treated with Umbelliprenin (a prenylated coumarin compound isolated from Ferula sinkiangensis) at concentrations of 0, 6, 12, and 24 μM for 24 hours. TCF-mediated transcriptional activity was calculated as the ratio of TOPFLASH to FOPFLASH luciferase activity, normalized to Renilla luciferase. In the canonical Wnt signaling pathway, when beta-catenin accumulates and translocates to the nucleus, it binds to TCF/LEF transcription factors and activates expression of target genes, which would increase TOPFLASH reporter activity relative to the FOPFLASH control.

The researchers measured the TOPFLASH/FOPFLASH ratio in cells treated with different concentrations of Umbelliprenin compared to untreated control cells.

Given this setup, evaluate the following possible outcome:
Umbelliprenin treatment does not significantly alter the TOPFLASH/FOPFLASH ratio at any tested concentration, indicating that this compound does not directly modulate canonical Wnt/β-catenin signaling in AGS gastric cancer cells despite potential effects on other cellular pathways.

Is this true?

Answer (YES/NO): NO